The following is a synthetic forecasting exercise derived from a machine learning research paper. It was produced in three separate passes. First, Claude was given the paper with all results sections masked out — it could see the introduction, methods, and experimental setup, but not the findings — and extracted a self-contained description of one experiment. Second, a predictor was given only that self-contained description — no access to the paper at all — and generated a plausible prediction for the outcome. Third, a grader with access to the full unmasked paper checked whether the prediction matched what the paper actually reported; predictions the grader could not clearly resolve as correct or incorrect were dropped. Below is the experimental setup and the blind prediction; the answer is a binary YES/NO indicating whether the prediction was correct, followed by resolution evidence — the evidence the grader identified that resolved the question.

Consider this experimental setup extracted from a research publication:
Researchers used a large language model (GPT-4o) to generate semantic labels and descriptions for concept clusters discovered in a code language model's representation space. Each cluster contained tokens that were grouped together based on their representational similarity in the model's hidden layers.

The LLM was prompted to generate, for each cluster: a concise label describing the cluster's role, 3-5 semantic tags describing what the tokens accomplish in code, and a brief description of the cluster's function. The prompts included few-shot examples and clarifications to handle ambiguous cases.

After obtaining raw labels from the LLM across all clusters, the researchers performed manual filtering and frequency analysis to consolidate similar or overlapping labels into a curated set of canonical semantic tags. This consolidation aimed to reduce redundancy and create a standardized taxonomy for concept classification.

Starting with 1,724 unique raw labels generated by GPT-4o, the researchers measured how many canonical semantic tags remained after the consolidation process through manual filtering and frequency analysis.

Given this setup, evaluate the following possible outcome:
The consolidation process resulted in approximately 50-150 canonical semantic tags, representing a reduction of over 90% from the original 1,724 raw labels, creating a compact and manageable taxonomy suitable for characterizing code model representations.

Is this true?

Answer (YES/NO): NO